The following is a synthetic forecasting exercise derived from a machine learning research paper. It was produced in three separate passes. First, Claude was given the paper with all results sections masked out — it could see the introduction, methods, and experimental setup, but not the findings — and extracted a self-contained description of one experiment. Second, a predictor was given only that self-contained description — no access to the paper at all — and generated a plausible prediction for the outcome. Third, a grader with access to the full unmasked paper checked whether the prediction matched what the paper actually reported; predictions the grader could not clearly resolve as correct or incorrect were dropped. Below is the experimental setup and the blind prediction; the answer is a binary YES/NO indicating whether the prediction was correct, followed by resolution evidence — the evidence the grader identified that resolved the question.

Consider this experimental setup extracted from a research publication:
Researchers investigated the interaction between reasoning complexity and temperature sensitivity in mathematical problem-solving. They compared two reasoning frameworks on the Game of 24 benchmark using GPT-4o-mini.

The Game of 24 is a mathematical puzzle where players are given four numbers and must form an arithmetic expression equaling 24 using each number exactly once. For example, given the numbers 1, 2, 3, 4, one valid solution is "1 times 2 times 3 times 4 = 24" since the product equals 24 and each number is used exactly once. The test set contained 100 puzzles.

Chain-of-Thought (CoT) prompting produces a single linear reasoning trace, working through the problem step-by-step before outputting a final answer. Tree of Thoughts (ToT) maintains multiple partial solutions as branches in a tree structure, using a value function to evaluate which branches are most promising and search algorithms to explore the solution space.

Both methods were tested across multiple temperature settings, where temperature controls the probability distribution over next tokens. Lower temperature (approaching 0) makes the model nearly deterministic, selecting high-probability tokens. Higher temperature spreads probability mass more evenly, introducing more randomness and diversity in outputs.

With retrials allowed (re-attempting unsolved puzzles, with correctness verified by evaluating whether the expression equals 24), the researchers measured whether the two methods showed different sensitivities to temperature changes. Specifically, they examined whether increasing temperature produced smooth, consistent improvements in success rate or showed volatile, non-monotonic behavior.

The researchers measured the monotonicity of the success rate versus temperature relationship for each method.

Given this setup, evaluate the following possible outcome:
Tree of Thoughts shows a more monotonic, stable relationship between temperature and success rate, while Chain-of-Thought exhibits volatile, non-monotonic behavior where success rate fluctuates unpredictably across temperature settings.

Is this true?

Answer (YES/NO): NO